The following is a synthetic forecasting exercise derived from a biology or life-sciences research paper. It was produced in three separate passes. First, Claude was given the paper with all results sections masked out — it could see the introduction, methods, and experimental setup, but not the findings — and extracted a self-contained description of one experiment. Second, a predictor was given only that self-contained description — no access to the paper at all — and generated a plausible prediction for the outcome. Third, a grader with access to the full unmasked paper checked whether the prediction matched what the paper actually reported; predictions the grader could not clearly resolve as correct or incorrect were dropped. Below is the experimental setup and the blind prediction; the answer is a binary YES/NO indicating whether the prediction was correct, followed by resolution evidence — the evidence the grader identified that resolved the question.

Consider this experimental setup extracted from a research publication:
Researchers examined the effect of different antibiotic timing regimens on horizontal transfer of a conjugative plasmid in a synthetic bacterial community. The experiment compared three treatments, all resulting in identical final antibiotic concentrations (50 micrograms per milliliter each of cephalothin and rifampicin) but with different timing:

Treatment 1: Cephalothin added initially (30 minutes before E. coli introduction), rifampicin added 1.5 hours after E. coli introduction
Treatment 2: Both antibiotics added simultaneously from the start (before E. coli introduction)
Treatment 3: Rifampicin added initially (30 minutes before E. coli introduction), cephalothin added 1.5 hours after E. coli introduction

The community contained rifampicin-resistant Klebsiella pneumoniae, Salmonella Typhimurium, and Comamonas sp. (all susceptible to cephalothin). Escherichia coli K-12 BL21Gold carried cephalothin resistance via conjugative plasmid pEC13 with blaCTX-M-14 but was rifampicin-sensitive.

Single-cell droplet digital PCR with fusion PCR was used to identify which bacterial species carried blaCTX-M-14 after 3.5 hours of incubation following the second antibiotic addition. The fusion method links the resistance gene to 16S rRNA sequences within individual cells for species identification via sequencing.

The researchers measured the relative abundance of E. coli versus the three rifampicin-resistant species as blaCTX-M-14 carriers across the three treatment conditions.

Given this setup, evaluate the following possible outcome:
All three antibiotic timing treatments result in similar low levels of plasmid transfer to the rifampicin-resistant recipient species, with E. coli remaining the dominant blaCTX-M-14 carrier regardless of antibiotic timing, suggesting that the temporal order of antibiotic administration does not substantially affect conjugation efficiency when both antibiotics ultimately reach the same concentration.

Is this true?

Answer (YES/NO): NO